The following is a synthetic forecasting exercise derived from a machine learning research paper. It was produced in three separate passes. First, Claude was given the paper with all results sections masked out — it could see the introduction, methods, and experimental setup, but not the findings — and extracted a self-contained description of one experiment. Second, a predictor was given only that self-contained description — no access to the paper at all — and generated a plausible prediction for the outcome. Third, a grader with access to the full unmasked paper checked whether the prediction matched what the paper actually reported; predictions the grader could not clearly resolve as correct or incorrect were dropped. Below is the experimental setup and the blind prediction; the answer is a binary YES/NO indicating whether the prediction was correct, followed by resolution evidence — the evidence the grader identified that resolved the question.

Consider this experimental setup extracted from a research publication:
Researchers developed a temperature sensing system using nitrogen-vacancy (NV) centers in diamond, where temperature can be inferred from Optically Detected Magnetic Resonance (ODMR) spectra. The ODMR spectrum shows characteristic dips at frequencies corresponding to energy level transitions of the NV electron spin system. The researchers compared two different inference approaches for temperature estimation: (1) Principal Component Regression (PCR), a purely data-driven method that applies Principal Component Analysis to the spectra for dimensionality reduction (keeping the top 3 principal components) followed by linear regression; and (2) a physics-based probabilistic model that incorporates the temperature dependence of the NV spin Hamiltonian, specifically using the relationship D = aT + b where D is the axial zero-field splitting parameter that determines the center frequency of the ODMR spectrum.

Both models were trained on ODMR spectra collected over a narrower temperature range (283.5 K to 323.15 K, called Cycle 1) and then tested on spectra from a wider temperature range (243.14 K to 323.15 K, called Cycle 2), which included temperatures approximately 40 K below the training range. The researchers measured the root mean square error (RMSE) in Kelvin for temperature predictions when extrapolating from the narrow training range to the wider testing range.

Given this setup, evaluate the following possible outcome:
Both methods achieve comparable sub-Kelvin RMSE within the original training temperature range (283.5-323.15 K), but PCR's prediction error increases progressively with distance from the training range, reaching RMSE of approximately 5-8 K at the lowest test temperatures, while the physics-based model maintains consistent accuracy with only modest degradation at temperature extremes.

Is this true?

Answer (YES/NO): NO